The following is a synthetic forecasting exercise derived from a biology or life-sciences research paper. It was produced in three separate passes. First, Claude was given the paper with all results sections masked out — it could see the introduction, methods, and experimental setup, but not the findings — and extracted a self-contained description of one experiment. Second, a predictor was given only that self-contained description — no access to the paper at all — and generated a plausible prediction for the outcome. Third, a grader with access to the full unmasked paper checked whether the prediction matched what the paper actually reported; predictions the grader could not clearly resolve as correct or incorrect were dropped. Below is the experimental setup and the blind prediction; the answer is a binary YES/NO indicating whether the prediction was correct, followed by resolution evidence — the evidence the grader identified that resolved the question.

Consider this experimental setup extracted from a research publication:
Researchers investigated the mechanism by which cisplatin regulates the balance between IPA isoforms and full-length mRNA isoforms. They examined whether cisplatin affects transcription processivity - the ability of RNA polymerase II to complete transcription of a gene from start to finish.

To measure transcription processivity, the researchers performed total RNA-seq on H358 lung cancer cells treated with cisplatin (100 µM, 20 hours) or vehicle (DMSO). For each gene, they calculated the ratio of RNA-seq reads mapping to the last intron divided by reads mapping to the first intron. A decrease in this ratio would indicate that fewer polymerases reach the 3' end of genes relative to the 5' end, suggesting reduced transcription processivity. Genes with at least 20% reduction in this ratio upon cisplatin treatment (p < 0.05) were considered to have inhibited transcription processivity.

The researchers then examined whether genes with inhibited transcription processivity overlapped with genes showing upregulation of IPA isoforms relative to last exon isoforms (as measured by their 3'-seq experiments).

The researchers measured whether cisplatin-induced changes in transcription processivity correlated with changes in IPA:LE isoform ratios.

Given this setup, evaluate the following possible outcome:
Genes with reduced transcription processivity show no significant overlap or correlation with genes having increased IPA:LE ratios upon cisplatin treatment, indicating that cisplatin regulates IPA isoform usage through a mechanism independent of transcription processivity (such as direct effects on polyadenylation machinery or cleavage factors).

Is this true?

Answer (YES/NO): NO